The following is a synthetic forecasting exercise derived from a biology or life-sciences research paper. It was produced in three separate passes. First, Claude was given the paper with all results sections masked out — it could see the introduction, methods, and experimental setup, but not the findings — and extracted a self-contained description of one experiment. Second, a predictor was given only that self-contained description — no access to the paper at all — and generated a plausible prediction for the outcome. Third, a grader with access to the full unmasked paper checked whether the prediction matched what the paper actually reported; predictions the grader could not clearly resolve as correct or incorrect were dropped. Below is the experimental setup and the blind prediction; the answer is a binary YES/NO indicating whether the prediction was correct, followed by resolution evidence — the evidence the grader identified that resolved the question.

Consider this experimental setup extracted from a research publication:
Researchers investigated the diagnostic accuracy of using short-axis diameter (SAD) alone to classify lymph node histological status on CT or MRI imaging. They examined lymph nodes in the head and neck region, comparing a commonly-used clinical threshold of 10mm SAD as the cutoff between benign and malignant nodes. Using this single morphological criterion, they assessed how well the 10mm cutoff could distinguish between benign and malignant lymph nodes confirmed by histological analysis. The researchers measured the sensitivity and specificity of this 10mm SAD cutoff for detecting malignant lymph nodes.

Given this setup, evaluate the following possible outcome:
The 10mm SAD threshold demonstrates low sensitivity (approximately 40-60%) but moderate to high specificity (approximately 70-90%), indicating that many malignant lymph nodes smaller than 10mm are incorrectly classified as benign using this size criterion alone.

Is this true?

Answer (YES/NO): NO